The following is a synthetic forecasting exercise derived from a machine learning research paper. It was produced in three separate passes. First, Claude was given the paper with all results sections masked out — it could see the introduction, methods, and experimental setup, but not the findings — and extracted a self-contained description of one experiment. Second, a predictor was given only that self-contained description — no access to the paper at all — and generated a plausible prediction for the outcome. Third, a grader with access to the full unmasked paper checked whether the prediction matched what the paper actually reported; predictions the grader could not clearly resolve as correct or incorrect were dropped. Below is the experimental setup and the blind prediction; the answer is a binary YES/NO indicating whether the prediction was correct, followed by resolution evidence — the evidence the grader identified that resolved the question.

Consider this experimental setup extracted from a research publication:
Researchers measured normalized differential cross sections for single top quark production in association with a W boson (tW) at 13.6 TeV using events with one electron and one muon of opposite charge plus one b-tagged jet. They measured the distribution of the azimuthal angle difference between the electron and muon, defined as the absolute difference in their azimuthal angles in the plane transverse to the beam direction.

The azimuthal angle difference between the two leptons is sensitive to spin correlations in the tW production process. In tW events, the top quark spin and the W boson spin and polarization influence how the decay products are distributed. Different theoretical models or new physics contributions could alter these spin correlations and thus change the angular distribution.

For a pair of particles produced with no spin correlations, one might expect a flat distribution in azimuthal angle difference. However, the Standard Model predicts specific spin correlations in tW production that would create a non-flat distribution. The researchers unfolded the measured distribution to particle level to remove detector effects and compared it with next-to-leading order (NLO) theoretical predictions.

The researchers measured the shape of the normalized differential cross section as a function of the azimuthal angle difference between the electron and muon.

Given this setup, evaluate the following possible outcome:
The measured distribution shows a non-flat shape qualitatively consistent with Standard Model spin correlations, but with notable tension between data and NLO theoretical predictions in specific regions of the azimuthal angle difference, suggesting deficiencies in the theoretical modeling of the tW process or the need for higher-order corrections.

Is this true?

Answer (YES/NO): NO